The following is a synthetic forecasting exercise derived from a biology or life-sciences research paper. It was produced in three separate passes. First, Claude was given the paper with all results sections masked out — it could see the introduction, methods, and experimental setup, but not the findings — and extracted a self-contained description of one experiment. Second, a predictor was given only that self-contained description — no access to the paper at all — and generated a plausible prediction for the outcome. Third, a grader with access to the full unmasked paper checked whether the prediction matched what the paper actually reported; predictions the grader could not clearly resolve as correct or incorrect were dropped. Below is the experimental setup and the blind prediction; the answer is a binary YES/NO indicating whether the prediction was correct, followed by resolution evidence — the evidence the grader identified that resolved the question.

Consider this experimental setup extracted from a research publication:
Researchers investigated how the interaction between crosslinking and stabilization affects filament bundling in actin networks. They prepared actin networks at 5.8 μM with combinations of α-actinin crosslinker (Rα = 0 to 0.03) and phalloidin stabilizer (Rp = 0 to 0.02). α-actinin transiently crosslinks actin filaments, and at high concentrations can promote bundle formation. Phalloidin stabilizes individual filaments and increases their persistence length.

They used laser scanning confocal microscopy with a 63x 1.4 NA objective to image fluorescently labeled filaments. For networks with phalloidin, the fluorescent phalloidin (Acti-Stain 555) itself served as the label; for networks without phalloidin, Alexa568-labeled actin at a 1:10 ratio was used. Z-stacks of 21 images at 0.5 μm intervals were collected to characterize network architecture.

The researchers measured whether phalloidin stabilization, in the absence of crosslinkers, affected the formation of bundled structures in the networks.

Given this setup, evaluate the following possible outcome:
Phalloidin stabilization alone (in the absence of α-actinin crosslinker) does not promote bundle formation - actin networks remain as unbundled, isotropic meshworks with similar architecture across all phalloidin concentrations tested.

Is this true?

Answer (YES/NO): YES